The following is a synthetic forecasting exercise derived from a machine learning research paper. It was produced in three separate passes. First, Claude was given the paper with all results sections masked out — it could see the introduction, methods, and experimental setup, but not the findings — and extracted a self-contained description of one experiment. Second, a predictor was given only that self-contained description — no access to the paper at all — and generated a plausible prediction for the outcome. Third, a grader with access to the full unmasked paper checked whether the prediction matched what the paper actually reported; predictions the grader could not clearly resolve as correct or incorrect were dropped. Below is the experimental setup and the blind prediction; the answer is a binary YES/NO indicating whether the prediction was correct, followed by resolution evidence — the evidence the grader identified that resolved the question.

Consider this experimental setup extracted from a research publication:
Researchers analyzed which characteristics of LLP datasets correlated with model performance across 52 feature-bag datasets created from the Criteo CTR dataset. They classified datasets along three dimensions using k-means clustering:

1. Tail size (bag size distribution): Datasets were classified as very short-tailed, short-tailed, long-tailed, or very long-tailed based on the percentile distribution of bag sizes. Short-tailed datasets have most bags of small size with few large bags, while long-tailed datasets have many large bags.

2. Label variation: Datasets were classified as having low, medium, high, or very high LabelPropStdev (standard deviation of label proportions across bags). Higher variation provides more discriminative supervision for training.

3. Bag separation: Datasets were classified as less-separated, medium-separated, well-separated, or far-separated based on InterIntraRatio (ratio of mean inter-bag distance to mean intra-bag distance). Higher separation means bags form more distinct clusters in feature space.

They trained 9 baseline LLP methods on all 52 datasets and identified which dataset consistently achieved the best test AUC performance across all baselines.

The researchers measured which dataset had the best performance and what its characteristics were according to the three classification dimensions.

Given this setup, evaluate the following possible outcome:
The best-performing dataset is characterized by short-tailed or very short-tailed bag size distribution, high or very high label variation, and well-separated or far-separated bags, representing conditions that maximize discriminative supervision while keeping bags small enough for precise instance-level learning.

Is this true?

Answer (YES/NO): YES